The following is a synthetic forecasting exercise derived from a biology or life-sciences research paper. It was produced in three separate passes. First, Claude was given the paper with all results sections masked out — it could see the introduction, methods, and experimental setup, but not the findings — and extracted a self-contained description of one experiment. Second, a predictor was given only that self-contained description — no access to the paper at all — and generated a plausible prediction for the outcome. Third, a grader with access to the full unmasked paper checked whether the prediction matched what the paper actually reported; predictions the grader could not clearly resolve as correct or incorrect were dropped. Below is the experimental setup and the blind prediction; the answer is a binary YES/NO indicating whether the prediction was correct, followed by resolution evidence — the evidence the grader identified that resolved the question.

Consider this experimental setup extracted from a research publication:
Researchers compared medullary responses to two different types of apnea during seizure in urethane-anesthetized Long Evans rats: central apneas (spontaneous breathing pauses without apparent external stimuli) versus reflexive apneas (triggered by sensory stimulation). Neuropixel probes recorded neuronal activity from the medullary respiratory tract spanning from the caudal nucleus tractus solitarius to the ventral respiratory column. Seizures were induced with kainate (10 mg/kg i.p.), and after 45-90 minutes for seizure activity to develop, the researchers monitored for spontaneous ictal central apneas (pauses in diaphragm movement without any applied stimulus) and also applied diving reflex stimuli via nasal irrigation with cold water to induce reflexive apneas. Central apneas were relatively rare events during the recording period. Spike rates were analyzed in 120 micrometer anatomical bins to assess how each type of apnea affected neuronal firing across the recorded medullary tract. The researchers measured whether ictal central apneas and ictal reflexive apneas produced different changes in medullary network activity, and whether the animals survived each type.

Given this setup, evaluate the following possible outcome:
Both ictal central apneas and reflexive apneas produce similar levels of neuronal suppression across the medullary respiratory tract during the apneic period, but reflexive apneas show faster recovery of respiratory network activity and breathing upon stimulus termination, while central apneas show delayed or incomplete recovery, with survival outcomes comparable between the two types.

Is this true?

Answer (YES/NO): NO